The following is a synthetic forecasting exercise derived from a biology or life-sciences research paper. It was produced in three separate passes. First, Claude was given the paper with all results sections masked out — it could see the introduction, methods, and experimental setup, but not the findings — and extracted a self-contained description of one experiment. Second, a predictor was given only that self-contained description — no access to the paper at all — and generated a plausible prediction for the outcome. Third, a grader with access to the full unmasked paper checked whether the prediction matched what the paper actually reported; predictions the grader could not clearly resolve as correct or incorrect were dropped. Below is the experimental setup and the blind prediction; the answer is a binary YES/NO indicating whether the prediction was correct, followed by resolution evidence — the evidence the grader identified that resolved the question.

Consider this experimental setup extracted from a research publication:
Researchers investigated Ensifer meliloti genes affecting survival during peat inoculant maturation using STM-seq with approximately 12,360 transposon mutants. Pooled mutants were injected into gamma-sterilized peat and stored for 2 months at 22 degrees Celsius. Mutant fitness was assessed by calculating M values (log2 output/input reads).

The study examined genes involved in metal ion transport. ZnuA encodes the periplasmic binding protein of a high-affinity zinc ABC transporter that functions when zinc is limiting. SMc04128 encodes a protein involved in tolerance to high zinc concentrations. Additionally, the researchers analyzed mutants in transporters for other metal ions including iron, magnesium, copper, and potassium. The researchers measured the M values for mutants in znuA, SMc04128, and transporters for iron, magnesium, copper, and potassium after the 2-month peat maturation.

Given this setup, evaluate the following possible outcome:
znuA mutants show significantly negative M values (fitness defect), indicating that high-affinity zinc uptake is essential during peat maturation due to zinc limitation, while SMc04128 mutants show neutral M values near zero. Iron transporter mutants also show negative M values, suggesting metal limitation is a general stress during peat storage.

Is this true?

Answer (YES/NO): NO